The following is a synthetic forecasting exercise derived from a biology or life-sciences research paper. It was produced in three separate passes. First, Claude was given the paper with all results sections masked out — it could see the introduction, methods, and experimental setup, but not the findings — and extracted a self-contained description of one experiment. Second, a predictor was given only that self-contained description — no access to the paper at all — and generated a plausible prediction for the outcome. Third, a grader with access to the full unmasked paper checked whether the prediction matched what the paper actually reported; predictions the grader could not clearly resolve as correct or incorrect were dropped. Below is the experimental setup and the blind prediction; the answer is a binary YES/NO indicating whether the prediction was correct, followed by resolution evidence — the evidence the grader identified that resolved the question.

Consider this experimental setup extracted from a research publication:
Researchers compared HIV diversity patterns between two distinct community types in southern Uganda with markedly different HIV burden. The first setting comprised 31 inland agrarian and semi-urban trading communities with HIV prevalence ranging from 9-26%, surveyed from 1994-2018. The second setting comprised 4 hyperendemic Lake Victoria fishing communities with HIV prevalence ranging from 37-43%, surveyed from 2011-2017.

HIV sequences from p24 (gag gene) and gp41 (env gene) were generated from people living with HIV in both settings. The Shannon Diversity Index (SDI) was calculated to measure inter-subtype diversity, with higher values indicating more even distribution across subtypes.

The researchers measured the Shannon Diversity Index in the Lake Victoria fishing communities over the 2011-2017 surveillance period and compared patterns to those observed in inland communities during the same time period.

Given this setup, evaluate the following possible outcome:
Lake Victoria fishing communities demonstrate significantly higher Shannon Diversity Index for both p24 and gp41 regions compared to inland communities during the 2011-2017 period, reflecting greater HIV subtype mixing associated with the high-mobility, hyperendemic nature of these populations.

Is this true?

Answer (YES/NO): NO